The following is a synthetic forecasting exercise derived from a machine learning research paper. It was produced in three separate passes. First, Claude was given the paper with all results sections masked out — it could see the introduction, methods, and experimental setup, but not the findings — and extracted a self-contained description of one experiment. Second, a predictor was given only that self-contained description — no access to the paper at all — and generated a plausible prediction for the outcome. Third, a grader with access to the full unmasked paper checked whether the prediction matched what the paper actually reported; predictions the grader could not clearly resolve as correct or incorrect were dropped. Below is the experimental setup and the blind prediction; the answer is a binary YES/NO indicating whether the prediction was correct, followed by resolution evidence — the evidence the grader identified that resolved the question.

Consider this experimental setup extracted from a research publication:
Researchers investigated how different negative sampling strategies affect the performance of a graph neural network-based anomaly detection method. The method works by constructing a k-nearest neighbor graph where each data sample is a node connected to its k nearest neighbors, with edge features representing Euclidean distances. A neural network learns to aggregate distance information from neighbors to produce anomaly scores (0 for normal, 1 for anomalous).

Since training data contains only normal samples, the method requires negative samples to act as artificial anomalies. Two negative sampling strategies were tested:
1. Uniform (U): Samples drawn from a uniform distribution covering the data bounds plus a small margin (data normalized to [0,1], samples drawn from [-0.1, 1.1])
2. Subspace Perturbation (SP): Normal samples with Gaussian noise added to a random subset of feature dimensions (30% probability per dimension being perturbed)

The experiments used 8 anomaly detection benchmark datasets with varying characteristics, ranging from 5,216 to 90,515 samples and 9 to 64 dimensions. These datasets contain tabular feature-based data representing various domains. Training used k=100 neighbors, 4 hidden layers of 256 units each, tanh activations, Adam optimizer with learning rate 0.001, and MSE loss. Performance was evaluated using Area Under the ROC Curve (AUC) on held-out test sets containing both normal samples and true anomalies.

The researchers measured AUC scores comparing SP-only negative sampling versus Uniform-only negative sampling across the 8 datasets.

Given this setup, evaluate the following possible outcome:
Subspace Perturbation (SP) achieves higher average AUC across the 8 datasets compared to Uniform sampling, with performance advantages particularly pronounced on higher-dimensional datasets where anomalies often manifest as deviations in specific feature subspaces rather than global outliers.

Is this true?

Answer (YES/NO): NO